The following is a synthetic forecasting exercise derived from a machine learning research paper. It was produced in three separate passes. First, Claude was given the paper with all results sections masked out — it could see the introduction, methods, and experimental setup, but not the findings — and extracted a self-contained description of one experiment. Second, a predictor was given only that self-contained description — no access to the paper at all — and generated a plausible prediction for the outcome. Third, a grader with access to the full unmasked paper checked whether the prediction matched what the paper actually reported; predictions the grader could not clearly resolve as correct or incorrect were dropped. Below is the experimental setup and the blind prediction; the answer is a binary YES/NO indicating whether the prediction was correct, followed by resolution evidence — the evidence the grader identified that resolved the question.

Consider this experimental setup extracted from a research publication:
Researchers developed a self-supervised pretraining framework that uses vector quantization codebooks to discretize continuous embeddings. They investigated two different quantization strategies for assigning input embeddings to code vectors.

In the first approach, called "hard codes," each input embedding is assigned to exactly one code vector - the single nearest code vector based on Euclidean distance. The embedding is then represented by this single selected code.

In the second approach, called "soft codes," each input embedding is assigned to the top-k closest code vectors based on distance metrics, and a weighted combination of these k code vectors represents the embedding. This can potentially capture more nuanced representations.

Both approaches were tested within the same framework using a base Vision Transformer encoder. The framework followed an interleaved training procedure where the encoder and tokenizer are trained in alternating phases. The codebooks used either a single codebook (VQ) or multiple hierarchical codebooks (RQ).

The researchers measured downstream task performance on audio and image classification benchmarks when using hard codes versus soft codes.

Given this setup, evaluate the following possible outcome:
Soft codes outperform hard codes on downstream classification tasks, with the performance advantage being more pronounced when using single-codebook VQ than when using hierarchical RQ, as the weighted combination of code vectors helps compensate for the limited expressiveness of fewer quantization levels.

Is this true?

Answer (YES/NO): NO